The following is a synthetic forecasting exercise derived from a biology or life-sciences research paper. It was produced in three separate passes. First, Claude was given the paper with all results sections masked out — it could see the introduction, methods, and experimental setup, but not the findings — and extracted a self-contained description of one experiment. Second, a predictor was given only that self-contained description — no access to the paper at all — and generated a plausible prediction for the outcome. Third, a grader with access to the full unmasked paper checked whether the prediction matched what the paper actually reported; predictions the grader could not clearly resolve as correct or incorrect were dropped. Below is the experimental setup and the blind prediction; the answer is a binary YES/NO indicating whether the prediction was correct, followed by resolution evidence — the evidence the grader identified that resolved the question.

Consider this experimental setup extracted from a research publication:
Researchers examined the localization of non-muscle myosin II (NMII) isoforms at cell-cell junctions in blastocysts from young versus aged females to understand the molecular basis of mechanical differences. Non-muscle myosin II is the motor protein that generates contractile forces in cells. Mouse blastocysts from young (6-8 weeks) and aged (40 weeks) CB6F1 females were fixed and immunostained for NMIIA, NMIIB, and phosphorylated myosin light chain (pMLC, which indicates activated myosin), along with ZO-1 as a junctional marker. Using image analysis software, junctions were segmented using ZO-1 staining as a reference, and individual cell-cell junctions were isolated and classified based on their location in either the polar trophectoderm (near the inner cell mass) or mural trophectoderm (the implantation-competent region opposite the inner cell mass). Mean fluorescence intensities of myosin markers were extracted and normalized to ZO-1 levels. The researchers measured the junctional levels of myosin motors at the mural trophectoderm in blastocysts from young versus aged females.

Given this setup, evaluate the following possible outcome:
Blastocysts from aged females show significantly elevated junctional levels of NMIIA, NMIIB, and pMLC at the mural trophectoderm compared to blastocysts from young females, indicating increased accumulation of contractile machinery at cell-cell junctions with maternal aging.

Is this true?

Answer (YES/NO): NO